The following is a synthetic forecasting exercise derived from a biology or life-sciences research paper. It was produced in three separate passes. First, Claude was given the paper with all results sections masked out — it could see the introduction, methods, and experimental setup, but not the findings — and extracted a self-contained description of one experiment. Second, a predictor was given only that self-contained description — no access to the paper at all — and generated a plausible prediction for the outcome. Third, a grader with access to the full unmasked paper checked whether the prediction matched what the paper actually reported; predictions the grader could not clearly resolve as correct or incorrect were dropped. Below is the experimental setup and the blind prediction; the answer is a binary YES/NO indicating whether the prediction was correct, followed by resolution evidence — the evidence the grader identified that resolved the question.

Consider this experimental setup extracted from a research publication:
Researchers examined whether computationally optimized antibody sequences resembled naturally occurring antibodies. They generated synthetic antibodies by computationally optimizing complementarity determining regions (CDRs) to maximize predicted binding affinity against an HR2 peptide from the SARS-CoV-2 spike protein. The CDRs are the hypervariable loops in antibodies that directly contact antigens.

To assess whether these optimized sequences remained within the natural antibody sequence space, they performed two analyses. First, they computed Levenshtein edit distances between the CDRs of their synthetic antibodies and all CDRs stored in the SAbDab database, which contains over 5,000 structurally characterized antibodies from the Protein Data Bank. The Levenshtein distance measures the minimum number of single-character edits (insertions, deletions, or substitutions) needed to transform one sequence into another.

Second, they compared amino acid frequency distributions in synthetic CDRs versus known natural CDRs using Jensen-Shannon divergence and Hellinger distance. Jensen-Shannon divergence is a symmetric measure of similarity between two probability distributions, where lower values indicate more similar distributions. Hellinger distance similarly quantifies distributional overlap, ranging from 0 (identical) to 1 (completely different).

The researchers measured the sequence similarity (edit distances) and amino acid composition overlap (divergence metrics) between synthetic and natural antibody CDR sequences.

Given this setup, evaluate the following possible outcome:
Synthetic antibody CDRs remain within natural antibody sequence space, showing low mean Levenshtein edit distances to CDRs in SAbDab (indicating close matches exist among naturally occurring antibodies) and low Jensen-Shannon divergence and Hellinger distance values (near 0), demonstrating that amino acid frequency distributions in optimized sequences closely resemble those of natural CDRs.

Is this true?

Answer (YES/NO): NO